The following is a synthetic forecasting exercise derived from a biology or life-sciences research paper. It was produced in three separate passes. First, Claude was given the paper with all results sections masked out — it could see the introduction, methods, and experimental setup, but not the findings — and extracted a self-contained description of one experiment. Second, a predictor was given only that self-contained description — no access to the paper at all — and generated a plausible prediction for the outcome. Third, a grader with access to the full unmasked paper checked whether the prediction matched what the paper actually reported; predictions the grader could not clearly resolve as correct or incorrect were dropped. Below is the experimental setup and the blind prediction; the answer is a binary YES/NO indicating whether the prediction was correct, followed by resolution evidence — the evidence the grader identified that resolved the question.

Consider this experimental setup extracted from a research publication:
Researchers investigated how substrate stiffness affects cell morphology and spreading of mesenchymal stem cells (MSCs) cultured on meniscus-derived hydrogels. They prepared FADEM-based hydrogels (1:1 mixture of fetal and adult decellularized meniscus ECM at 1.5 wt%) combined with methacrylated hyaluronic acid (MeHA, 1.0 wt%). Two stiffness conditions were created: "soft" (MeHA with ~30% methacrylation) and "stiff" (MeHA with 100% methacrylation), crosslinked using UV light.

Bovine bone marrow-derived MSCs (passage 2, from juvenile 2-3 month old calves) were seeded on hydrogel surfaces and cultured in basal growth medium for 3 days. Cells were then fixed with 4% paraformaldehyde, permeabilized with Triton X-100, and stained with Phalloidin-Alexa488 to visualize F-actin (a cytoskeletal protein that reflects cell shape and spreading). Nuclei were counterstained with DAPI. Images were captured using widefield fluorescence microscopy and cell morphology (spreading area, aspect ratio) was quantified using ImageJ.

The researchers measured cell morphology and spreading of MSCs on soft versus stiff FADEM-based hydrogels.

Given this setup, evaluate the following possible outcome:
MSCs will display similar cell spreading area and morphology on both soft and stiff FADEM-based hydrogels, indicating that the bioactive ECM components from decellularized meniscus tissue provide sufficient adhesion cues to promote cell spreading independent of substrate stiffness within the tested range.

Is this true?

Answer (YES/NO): NO